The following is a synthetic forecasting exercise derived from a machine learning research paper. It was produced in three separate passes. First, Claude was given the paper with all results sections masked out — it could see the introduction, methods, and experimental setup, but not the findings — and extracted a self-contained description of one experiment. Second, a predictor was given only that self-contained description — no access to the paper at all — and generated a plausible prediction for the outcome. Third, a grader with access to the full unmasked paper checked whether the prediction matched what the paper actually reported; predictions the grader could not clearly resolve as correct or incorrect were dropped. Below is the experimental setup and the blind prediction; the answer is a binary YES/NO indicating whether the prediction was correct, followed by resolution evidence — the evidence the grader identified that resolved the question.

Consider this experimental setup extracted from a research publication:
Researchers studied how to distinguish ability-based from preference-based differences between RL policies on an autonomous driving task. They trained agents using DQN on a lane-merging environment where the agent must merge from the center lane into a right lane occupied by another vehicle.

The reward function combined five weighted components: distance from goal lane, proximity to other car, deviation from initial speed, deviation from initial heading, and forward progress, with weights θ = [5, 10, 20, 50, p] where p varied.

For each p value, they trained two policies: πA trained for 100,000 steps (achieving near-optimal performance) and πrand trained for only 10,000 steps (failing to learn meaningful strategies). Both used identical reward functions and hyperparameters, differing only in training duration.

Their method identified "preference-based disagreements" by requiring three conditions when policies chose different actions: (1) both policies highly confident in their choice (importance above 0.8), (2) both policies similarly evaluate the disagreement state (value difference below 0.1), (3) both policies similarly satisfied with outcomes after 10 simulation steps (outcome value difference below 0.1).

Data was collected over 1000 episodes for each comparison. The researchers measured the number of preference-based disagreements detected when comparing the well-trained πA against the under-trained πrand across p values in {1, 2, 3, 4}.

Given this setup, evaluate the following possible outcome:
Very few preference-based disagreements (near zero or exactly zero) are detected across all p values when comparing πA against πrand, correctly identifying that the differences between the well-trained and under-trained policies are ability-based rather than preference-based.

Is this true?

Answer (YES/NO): YES